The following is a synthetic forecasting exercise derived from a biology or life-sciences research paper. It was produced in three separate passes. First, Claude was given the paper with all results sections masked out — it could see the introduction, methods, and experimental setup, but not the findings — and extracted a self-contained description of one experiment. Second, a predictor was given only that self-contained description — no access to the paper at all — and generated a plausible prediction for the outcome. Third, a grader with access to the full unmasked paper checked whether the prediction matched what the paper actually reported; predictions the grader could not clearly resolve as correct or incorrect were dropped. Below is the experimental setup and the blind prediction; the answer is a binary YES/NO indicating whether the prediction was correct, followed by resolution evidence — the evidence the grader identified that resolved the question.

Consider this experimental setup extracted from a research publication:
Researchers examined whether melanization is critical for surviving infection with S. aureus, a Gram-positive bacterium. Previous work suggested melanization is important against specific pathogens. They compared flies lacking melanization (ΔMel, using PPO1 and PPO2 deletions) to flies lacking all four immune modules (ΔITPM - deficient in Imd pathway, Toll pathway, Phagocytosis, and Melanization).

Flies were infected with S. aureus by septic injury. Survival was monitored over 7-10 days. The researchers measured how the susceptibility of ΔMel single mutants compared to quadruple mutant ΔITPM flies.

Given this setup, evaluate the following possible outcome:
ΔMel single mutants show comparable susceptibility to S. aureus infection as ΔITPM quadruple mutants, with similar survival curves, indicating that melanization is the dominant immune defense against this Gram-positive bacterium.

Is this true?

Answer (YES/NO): YES